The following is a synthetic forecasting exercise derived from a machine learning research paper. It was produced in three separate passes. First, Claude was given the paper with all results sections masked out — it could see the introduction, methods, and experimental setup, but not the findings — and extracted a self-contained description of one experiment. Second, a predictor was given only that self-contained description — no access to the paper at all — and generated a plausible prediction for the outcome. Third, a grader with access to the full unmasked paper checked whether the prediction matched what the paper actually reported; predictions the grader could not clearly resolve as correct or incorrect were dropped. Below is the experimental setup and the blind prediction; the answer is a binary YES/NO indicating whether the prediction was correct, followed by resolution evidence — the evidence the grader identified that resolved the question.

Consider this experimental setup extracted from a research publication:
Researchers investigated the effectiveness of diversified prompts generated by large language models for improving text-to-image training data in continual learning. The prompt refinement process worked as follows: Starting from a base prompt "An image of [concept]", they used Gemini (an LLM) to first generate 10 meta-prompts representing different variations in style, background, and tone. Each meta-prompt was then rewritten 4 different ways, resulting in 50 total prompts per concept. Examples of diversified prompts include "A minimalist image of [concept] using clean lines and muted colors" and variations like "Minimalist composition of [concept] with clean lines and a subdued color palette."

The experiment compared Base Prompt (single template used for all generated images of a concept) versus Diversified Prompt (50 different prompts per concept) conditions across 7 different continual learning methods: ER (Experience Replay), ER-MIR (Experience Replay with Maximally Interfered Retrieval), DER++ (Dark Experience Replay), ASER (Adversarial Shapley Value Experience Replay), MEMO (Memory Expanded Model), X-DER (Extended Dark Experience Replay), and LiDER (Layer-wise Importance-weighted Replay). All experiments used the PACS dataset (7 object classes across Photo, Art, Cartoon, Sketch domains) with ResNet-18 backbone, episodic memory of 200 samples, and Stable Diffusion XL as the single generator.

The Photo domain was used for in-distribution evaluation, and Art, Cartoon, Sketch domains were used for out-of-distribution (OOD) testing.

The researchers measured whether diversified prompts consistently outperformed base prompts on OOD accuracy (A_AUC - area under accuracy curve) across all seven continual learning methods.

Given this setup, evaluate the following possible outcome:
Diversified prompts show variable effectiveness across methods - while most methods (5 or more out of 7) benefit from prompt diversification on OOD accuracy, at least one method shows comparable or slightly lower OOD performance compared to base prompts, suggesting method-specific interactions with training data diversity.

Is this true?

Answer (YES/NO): NO